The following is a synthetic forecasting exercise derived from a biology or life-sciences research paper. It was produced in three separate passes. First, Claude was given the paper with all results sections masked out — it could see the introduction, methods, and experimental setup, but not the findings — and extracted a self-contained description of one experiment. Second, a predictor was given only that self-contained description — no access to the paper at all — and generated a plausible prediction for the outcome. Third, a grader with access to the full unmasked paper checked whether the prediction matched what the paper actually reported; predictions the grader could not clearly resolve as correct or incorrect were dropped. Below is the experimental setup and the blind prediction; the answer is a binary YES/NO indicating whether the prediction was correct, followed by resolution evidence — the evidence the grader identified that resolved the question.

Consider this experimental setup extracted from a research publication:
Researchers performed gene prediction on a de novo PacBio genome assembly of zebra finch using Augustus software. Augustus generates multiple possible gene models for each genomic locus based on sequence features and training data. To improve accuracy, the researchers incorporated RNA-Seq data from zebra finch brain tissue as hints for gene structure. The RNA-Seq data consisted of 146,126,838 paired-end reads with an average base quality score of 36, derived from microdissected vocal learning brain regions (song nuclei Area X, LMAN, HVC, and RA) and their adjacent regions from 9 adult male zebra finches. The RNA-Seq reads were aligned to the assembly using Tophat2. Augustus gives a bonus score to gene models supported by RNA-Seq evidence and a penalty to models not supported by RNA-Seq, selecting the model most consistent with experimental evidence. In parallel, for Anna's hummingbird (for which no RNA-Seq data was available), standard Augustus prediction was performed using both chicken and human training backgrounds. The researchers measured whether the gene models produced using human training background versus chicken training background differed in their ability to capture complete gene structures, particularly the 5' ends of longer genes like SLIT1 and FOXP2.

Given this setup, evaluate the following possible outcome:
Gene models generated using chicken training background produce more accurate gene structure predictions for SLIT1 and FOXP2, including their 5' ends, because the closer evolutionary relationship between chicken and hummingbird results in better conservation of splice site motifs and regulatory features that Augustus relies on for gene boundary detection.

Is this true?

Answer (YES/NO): NO